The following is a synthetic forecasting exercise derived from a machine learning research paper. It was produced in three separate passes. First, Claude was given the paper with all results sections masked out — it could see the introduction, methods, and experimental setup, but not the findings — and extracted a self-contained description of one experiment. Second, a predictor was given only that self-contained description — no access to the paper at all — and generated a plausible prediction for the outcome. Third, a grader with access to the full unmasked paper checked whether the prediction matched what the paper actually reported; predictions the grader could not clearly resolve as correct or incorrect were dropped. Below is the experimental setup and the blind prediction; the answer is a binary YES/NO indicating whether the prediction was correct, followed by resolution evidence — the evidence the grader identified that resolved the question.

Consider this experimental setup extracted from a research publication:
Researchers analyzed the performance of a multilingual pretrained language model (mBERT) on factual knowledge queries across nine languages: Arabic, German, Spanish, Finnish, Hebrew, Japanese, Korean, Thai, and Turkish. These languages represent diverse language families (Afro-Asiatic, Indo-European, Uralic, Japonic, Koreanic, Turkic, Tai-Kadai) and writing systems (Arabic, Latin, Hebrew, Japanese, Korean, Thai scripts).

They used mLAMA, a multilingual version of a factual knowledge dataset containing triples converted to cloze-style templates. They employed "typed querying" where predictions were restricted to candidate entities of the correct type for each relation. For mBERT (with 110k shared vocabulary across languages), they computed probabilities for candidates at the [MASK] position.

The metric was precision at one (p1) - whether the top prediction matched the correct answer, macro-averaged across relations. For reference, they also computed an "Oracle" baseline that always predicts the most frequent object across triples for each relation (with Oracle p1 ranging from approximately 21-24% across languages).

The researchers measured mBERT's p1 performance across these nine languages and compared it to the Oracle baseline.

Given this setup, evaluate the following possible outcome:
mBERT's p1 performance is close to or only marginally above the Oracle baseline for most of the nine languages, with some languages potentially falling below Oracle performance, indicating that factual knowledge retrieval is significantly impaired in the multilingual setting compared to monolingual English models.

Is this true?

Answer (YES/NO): NO